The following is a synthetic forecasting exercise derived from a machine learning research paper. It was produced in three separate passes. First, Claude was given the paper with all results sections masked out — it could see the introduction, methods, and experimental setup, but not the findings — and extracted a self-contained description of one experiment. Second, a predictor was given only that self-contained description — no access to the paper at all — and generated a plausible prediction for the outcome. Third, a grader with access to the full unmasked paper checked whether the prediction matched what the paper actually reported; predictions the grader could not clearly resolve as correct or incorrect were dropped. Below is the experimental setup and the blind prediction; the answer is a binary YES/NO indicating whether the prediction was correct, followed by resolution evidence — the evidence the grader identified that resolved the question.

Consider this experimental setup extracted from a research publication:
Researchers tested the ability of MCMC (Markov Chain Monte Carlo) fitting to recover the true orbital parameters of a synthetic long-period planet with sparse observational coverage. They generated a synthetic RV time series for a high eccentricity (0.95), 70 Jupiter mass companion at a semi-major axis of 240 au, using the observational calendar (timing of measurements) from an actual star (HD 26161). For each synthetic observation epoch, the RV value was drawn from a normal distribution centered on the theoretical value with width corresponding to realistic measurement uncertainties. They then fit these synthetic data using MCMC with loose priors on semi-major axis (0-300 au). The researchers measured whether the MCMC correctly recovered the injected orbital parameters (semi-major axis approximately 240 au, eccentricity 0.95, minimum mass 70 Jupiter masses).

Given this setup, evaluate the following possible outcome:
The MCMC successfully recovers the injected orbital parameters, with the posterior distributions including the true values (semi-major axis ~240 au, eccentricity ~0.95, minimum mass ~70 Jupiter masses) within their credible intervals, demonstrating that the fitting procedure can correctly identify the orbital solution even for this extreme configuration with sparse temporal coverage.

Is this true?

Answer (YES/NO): NO